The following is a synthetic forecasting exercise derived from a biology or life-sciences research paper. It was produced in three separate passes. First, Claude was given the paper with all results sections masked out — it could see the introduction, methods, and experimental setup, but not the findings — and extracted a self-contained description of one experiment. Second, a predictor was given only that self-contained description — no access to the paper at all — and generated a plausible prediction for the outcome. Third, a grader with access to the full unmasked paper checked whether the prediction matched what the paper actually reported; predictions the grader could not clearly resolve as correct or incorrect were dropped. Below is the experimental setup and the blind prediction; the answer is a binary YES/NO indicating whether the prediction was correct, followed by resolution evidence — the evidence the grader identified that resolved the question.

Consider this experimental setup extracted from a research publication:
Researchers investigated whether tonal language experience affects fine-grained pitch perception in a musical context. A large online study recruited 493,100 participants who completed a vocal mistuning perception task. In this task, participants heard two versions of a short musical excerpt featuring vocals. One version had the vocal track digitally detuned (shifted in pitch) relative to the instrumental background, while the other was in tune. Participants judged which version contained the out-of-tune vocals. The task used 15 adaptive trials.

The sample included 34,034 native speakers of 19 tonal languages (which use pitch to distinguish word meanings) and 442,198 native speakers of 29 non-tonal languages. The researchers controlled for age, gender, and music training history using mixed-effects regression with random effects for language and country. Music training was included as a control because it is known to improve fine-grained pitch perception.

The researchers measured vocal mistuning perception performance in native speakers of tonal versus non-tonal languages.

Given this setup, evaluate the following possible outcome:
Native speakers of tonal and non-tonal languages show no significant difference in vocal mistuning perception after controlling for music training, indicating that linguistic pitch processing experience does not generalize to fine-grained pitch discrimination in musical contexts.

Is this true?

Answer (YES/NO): YES